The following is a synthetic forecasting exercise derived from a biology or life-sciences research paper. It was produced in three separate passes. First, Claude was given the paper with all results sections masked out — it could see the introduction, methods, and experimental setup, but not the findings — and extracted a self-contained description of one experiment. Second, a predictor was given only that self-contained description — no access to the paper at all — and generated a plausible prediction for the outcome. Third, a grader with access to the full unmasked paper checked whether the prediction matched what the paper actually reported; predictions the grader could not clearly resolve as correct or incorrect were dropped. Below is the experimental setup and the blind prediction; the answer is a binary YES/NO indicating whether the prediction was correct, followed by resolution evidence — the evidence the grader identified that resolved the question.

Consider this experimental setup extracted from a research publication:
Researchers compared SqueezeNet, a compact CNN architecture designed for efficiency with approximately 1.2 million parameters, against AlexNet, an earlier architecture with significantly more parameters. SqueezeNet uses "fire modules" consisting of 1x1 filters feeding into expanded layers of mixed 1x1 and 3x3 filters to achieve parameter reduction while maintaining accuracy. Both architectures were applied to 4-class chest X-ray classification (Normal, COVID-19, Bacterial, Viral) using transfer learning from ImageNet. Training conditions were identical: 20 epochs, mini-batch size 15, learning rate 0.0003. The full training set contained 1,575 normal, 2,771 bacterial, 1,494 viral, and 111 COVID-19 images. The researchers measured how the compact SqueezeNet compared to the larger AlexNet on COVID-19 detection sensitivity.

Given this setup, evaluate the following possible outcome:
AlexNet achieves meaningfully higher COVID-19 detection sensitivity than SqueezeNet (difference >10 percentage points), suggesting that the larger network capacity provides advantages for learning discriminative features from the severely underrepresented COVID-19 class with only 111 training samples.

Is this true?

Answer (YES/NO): NO